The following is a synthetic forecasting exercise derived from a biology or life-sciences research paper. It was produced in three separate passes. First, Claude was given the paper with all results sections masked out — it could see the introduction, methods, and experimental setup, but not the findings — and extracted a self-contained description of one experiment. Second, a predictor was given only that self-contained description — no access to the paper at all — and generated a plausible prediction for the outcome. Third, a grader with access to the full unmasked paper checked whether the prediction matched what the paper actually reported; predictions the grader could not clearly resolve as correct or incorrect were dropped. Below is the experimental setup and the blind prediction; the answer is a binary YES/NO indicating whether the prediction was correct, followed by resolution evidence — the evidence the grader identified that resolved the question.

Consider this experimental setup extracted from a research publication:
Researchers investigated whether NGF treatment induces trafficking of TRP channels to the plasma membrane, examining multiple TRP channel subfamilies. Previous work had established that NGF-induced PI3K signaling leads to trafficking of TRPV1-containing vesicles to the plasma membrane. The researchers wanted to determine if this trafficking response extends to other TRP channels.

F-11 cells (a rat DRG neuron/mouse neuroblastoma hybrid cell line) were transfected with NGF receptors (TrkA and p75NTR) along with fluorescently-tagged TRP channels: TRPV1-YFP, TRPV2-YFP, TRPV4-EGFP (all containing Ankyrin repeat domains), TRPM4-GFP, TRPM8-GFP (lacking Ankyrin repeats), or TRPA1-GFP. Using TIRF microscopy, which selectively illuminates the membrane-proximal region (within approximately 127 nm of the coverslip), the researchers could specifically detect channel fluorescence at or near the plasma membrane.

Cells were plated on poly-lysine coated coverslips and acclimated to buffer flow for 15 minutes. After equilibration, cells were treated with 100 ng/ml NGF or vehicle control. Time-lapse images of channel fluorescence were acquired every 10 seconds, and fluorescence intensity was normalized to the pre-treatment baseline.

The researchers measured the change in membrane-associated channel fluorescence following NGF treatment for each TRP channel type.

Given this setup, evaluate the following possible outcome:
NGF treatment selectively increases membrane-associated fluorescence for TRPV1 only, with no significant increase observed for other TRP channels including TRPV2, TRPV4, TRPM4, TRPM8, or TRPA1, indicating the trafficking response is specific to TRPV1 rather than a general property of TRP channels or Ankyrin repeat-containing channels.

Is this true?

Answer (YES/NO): NO